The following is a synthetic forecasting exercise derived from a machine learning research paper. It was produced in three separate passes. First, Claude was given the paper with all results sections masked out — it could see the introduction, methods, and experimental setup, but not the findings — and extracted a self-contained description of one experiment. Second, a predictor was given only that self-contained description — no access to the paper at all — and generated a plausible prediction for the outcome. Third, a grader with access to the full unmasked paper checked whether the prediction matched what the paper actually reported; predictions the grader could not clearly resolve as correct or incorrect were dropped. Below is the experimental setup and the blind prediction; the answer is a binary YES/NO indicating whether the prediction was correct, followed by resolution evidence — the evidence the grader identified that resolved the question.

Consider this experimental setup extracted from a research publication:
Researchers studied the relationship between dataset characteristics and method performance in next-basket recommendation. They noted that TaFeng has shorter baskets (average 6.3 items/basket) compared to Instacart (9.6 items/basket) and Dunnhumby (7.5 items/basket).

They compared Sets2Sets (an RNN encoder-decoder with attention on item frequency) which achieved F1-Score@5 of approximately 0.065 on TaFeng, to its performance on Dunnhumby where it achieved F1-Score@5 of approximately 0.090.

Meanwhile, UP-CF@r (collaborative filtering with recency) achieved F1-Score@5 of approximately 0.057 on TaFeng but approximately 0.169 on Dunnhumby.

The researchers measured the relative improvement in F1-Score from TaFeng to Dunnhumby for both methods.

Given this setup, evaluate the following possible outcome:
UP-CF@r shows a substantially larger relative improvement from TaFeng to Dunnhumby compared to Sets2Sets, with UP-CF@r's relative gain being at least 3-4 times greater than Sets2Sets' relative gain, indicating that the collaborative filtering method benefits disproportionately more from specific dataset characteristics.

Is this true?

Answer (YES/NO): YES